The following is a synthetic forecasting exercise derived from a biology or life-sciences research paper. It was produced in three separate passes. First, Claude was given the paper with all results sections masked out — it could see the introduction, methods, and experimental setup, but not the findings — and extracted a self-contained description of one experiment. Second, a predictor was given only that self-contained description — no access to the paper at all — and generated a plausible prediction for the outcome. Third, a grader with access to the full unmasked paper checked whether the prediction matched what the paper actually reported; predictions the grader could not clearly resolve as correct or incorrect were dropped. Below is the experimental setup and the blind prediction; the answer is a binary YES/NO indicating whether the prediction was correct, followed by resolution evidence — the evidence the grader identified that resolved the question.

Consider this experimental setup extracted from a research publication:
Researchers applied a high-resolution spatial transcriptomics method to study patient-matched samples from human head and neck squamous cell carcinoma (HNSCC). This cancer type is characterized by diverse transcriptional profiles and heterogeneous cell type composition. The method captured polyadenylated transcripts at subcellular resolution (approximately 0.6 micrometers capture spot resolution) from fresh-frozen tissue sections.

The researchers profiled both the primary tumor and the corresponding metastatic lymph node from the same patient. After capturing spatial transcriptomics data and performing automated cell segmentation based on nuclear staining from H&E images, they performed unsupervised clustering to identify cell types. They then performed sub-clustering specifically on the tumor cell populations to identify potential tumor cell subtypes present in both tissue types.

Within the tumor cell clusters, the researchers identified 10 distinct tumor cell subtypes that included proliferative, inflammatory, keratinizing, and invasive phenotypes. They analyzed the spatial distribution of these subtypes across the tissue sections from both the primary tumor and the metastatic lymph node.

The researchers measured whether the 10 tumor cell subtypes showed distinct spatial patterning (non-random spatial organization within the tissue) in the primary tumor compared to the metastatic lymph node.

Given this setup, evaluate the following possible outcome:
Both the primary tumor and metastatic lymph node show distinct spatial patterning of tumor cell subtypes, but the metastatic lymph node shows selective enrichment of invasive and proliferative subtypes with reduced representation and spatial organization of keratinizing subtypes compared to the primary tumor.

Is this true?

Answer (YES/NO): NO